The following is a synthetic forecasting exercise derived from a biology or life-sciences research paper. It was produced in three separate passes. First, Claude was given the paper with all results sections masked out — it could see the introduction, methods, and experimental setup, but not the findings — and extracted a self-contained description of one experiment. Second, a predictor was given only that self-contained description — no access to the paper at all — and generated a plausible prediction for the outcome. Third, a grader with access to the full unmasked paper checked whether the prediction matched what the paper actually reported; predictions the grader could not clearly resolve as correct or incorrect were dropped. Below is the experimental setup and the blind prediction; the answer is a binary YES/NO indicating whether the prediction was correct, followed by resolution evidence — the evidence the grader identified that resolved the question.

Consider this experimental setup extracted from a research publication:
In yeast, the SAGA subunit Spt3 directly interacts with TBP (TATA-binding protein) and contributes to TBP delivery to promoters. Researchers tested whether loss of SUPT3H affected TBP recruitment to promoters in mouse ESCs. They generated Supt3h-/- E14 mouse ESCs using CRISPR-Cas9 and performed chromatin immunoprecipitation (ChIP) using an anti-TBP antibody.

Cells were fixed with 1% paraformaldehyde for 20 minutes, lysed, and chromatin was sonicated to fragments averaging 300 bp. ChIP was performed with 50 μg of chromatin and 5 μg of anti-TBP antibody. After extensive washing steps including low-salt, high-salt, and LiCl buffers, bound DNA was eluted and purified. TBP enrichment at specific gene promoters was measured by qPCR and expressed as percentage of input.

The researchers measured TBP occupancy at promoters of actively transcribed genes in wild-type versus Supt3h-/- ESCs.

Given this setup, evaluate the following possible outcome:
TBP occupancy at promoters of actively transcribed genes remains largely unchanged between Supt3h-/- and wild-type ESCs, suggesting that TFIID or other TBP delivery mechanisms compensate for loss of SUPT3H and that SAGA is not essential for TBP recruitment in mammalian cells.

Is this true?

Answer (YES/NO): YES